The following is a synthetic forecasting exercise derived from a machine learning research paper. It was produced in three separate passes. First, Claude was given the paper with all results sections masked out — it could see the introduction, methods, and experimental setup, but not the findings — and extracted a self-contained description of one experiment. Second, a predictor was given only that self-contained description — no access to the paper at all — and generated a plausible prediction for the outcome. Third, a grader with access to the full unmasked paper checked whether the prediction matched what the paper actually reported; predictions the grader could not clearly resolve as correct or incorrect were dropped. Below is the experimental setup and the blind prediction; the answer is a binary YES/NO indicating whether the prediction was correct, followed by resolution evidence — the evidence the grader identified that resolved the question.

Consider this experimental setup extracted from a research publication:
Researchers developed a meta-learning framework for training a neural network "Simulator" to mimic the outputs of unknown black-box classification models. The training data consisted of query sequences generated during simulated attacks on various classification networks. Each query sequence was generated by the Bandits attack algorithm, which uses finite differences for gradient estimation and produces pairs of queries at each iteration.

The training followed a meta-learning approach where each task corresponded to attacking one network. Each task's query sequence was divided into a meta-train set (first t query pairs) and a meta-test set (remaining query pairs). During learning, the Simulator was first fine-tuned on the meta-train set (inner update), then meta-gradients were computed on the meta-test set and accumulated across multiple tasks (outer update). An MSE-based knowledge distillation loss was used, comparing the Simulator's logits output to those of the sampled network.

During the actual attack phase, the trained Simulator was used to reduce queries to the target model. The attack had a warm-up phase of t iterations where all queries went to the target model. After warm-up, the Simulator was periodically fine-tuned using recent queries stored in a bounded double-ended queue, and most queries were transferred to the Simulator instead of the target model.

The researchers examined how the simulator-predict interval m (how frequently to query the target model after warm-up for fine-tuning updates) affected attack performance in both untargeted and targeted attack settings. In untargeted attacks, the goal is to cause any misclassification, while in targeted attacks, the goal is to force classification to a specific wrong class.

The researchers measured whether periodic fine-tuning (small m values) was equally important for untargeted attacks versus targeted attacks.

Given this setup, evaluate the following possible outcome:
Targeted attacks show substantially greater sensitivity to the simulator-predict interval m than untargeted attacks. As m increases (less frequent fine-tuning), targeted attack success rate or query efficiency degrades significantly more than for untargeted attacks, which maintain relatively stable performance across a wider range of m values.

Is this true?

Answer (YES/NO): YES